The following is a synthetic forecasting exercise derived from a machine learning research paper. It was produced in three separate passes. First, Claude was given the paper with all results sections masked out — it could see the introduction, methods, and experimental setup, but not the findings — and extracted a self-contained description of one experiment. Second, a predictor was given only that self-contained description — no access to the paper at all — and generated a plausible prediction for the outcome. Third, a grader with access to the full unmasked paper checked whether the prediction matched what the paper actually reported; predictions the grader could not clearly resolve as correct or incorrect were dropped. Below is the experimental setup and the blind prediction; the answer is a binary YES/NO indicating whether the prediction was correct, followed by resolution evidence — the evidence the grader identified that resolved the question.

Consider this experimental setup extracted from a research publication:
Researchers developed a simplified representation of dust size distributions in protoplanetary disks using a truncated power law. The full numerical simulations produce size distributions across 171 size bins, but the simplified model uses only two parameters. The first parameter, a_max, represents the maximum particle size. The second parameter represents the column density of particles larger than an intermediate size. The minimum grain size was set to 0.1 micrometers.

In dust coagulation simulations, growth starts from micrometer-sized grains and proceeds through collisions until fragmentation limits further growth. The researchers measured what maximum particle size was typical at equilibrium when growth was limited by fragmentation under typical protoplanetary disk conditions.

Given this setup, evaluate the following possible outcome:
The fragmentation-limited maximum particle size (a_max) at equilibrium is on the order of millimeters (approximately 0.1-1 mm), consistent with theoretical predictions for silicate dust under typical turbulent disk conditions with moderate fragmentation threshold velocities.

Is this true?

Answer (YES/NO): NO